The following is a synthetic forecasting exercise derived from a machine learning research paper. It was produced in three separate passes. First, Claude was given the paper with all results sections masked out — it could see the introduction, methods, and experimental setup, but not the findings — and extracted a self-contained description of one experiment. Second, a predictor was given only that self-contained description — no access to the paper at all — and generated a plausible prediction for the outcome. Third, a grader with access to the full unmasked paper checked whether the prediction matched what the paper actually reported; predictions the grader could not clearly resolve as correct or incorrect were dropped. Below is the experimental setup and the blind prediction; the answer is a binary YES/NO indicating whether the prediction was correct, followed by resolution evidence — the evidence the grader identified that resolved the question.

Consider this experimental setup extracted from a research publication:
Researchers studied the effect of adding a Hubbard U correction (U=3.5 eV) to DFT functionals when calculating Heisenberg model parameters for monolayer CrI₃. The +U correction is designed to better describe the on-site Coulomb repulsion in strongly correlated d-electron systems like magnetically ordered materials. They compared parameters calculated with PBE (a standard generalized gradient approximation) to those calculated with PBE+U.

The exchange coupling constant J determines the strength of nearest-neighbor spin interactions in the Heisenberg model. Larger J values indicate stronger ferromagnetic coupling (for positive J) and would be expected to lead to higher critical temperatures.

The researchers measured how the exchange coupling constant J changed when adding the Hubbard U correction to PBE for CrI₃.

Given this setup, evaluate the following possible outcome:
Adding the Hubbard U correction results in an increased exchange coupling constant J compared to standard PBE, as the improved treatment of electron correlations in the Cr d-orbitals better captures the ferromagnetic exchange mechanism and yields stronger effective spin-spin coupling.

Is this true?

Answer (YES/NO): YES